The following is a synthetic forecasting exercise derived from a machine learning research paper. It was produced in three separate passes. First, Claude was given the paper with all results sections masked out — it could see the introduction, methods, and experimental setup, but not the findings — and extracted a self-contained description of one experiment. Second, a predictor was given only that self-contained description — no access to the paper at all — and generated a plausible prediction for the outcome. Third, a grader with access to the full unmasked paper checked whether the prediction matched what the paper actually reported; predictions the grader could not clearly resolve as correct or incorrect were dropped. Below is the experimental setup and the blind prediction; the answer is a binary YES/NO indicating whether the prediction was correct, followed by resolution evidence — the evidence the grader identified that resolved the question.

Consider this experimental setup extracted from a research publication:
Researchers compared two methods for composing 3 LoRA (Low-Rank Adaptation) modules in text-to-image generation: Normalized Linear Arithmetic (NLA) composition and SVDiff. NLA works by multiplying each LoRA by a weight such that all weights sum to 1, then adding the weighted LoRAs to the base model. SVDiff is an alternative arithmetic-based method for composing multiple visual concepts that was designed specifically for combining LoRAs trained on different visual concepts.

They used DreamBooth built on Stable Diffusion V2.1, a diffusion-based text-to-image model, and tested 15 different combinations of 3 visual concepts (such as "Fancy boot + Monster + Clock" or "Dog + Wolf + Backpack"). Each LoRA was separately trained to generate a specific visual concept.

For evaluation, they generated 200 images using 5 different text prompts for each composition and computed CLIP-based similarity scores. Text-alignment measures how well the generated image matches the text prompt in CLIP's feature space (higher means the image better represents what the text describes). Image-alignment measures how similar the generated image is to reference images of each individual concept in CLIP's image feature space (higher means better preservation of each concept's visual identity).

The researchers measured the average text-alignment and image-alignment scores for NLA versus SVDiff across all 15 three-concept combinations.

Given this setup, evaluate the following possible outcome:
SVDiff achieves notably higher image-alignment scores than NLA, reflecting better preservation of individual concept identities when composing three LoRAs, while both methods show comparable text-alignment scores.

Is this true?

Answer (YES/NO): NO